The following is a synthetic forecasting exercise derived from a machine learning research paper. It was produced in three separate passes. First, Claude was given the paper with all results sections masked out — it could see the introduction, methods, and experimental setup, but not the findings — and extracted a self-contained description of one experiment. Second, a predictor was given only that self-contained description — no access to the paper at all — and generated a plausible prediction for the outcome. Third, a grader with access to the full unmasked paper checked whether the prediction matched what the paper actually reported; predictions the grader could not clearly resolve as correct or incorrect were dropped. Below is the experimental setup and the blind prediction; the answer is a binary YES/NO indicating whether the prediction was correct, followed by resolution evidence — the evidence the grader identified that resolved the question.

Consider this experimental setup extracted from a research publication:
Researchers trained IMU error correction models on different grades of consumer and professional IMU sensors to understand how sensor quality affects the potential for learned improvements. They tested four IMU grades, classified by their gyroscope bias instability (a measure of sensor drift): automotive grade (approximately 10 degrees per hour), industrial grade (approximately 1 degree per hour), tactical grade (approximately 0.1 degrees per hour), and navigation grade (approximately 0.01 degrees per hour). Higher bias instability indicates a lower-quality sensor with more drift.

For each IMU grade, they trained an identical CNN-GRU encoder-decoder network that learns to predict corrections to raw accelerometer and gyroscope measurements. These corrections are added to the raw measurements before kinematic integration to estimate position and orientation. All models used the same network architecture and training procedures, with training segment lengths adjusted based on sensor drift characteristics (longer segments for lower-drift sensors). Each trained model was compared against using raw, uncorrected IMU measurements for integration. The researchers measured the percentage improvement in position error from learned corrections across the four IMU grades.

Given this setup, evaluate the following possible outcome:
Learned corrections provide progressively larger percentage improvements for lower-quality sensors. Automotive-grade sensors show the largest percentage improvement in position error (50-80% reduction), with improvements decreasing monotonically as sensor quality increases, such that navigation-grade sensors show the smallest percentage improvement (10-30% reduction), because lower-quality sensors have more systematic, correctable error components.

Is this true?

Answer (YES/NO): NO